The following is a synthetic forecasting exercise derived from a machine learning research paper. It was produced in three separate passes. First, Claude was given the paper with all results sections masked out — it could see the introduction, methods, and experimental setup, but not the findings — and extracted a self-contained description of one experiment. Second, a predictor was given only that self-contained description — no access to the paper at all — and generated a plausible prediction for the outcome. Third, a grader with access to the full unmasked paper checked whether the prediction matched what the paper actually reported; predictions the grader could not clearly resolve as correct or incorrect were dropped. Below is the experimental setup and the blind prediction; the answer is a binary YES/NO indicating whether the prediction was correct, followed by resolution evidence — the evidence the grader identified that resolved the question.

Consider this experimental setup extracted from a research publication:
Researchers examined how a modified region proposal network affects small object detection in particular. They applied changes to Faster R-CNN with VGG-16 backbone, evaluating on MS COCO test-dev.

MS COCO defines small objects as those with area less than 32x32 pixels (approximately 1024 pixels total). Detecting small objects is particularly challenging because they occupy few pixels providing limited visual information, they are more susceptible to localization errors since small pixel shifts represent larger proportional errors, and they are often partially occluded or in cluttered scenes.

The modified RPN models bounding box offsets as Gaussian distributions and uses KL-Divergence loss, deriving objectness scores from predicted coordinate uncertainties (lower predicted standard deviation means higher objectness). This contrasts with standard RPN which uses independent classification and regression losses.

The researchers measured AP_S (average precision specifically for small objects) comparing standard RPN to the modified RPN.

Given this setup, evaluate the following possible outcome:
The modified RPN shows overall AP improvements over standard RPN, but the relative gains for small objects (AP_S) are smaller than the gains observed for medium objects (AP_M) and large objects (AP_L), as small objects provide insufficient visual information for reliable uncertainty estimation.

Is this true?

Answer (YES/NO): YES